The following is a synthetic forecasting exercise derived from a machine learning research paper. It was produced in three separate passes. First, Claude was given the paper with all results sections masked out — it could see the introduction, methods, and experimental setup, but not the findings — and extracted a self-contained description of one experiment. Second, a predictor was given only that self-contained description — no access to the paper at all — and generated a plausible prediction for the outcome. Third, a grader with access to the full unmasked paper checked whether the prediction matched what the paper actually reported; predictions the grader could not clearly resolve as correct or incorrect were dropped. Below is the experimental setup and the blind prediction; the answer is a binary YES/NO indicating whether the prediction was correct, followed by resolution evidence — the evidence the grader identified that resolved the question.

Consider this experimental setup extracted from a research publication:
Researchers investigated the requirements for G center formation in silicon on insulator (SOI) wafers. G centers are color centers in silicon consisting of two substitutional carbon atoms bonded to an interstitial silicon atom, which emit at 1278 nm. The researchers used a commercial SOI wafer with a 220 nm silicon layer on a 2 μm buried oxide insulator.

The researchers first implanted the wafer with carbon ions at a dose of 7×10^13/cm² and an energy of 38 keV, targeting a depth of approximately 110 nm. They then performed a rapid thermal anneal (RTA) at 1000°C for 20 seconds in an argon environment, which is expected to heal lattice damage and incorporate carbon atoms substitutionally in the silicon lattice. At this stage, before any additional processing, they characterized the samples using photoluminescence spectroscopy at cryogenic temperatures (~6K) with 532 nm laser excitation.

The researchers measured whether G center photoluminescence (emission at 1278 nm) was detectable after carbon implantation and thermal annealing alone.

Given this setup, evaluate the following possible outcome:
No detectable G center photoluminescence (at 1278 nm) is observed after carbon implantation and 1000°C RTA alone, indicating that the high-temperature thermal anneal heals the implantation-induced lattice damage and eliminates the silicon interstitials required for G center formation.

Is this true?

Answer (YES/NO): YES